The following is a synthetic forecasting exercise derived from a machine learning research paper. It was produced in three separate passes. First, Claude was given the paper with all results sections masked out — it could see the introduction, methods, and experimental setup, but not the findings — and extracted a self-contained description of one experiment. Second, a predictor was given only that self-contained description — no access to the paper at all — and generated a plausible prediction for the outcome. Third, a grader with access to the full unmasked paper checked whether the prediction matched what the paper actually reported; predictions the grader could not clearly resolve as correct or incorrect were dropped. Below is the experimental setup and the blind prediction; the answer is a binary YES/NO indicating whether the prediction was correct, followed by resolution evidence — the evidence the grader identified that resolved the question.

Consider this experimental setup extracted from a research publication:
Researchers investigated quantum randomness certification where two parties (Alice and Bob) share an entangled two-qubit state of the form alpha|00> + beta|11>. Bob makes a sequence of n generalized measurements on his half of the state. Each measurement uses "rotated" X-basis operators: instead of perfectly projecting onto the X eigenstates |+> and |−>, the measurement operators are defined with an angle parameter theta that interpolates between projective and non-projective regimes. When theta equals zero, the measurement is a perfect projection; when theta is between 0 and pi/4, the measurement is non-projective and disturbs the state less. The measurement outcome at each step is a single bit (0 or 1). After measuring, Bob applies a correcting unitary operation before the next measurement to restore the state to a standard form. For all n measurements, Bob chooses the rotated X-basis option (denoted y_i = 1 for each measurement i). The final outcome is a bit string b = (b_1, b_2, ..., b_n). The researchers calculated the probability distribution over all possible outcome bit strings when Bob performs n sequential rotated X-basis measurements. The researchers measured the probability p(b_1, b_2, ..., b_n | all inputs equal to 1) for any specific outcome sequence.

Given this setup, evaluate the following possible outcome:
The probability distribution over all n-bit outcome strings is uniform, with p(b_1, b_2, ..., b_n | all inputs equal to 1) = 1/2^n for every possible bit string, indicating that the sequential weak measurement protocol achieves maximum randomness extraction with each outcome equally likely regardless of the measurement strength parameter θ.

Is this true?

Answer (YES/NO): YES